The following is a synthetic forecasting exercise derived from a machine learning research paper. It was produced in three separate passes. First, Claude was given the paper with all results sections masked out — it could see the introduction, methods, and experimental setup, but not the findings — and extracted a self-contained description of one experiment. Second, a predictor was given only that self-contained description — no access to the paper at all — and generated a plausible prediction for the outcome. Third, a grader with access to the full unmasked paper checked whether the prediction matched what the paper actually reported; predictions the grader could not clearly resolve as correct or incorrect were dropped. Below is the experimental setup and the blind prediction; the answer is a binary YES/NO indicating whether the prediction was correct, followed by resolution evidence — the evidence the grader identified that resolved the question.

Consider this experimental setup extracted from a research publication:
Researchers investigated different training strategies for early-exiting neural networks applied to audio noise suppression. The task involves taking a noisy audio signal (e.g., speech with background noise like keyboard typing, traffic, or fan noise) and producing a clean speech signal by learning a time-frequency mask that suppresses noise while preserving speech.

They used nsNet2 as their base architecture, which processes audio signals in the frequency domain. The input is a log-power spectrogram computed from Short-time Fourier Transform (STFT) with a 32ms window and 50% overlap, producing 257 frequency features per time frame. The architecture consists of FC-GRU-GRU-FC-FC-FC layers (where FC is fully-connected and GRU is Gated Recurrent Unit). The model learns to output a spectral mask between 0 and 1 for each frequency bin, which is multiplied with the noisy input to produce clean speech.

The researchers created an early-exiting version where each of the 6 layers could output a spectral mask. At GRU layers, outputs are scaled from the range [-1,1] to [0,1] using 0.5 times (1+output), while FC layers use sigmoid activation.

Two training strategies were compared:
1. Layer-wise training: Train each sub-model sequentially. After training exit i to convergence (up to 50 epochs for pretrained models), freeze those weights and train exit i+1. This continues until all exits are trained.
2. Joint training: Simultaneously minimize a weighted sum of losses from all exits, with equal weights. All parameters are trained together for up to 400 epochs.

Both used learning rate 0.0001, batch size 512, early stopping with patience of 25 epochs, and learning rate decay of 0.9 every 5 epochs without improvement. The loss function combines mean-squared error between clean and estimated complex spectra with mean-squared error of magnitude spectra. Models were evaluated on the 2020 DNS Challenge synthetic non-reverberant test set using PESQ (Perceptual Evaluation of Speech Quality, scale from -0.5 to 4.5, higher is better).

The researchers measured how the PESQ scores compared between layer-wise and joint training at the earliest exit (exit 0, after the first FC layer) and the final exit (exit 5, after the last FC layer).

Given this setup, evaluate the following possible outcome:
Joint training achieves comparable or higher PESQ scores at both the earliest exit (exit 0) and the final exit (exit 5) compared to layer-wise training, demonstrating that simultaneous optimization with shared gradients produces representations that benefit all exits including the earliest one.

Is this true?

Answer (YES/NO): NO